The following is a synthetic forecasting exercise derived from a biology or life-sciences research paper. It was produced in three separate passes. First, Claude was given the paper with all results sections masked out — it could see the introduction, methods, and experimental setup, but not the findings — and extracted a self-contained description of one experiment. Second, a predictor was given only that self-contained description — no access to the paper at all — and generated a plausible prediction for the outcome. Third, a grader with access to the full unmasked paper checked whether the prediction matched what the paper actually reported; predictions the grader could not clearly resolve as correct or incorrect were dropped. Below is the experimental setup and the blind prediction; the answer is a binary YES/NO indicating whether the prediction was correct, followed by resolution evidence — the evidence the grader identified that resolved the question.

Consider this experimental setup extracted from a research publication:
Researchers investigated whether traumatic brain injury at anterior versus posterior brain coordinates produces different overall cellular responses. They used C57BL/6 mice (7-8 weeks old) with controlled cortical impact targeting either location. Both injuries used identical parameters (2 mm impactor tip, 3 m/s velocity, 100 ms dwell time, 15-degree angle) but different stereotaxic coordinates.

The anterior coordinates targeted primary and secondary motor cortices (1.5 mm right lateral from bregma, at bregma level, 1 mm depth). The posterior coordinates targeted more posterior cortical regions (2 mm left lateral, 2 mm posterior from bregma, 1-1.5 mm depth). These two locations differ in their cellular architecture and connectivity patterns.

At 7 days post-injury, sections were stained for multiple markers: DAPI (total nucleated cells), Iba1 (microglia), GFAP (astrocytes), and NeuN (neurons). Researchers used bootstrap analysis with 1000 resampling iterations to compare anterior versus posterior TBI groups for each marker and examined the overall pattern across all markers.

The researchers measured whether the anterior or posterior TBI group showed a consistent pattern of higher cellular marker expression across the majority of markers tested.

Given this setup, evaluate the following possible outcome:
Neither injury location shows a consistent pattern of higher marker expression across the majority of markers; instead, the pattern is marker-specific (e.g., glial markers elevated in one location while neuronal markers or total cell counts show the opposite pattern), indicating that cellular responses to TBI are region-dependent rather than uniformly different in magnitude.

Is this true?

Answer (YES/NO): NO